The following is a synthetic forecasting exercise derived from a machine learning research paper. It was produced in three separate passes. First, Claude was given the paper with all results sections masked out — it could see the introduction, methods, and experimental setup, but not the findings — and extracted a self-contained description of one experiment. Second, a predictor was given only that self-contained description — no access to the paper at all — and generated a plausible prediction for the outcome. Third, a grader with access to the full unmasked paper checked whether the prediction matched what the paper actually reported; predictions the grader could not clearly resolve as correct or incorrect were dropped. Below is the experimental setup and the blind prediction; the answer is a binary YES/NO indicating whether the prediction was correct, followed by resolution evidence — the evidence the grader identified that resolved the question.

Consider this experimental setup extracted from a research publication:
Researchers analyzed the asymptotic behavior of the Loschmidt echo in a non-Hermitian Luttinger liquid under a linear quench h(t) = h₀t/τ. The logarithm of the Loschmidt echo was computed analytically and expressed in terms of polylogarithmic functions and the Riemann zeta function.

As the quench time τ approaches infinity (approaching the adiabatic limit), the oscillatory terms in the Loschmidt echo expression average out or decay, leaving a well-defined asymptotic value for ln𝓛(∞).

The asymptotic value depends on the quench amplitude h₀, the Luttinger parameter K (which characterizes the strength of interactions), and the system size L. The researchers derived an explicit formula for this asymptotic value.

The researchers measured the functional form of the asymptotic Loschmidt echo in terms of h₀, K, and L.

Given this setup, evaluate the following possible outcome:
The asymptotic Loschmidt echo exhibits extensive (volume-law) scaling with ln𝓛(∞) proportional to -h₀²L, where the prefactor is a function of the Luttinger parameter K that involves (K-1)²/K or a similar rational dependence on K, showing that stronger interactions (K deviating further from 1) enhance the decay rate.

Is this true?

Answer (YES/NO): NO